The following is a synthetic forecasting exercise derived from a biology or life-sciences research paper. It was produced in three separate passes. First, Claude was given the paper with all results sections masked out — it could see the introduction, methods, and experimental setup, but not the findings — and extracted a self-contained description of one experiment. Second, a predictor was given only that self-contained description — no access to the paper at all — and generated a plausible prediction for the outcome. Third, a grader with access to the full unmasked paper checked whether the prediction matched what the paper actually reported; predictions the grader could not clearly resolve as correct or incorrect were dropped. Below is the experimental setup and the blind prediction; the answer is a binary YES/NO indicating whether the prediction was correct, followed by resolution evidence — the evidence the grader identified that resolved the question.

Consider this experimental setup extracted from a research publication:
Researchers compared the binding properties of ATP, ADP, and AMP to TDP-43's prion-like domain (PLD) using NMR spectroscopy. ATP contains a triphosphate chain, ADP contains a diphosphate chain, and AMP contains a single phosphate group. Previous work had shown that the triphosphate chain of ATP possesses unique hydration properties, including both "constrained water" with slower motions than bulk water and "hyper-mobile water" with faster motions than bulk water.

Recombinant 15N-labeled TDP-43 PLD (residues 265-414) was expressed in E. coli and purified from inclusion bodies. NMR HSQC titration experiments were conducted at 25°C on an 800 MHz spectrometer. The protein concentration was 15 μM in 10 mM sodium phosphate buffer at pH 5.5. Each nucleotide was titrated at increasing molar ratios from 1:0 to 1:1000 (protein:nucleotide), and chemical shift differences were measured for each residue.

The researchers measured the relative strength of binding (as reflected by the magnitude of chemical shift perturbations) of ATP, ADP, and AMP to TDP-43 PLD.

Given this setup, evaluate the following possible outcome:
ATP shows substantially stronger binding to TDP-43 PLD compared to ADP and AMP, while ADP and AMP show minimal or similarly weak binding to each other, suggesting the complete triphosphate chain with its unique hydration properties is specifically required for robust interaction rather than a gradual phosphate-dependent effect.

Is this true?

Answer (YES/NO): NO